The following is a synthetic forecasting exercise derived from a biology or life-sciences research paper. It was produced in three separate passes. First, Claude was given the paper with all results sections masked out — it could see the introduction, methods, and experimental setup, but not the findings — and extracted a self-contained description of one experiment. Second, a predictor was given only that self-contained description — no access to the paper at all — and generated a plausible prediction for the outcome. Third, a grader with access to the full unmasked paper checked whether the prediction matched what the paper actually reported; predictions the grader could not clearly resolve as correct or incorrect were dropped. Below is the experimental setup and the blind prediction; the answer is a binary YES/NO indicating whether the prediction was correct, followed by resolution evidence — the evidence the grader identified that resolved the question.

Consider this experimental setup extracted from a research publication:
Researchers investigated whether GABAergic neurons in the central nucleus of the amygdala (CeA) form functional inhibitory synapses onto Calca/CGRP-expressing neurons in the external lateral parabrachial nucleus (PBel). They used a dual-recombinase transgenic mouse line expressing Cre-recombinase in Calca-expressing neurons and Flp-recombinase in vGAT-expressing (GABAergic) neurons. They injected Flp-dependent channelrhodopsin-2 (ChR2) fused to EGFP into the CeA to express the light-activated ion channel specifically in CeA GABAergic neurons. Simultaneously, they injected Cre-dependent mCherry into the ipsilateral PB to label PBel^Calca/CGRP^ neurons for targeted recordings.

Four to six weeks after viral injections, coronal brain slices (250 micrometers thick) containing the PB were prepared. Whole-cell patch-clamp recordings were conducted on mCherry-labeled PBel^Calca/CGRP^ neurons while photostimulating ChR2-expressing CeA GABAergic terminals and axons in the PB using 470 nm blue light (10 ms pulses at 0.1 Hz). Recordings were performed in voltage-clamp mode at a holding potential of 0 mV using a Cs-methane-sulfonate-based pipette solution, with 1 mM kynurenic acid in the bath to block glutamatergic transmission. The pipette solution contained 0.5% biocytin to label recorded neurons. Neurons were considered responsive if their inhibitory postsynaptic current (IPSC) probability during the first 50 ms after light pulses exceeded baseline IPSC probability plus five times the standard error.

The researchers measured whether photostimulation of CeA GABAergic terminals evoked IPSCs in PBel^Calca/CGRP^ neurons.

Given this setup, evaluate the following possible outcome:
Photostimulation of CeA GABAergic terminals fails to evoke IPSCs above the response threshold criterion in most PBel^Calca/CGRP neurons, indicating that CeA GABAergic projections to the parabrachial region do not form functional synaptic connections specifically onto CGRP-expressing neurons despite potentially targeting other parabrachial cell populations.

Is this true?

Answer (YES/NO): NO